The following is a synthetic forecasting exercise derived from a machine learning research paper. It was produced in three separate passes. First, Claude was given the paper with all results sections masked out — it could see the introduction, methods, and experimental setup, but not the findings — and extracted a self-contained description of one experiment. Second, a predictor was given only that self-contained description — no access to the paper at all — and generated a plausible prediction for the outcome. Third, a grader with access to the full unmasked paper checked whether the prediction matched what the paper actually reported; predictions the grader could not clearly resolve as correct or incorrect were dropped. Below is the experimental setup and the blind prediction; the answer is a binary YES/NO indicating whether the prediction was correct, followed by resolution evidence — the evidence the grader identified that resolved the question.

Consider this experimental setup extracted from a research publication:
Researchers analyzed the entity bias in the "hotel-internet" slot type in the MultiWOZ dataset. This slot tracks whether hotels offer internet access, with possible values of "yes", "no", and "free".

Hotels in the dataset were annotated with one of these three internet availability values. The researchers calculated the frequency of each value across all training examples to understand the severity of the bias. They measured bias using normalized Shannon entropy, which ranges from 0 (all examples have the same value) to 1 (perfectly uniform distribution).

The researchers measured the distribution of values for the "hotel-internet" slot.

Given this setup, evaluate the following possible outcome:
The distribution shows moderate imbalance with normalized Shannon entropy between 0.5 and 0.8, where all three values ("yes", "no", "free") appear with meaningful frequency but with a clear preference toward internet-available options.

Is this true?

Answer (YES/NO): NO